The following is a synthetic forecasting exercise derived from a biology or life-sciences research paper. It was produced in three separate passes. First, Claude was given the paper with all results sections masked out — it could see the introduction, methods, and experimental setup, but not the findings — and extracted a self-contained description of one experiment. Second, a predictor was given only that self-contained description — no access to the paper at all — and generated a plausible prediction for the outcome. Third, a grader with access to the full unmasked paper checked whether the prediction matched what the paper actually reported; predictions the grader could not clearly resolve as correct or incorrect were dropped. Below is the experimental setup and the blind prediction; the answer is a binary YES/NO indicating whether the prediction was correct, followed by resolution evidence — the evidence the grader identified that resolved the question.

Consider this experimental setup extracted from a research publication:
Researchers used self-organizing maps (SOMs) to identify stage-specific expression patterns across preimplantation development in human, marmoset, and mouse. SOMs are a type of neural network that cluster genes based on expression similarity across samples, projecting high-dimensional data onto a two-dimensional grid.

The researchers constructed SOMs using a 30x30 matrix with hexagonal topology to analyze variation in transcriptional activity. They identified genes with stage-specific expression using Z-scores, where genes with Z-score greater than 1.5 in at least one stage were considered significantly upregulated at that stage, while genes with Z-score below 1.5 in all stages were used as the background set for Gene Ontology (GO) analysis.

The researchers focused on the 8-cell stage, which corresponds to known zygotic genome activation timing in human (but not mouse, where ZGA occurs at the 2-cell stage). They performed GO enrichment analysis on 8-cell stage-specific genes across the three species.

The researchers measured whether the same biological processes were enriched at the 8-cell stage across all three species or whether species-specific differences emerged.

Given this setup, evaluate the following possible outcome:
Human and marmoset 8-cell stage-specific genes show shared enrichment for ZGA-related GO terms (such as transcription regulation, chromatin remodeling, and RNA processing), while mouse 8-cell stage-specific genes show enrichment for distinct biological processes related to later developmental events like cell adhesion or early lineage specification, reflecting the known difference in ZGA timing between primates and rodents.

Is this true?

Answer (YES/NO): NO